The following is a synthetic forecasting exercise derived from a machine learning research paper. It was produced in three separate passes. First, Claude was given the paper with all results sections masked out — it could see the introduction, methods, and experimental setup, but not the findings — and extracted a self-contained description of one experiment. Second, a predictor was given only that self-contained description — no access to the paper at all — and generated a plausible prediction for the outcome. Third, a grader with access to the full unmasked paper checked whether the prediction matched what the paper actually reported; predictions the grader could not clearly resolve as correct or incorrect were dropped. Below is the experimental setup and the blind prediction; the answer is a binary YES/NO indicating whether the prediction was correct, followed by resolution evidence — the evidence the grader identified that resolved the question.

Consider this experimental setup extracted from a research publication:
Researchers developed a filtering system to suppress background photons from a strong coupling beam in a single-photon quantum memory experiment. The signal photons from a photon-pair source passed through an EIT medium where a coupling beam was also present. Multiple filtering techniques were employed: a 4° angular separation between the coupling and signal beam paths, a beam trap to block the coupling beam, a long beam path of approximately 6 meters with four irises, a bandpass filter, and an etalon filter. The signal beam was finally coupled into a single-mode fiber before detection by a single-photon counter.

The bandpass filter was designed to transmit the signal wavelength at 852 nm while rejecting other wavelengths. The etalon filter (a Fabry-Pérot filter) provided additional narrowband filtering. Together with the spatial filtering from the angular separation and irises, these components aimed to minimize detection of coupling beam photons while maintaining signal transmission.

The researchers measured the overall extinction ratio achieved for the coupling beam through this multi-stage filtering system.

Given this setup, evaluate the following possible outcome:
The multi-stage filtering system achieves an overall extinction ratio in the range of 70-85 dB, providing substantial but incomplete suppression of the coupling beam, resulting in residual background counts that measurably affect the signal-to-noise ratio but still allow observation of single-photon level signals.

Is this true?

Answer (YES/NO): NO